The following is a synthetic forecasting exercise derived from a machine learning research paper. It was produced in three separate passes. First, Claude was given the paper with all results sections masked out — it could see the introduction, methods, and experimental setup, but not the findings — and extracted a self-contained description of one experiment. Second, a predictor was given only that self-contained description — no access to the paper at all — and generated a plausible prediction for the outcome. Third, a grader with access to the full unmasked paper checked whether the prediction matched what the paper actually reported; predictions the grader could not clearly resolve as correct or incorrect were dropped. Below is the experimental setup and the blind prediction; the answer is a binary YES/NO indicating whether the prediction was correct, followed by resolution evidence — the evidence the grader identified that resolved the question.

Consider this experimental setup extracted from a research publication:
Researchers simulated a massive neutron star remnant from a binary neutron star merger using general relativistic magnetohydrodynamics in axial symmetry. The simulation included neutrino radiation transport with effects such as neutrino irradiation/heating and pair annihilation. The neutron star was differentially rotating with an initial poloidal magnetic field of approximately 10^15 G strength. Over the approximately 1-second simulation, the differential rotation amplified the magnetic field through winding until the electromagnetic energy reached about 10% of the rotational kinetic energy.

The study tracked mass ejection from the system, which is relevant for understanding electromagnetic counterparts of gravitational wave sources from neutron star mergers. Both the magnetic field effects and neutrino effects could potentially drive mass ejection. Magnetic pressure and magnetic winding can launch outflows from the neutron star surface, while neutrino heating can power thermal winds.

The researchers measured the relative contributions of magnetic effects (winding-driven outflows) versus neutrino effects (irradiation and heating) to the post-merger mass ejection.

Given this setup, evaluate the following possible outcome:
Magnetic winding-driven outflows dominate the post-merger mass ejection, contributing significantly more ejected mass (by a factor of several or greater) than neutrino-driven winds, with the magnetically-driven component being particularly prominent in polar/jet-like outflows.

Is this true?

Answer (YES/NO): NO